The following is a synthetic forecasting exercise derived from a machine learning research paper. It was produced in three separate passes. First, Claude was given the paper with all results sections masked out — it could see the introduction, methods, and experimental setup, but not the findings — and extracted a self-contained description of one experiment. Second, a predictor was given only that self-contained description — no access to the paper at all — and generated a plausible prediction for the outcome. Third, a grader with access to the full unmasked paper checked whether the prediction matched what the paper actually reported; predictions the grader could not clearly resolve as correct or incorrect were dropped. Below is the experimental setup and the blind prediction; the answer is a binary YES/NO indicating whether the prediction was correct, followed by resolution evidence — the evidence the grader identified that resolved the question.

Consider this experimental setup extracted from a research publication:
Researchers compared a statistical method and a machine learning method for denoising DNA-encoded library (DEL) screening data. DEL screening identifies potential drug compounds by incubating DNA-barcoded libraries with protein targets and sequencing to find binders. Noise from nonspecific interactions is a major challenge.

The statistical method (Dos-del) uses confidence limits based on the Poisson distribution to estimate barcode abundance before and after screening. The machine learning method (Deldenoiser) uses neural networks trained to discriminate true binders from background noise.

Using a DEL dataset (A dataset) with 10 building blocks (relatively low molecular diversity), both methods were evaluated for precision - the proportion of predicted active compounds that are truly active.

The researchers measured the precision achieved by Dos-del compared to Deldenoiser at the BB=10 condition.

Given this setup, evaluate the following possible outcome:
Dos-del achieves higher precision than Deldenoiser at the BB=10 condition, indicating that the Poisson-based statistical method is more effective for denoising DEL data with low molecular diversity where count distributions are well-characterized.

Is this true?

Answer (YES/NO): YES